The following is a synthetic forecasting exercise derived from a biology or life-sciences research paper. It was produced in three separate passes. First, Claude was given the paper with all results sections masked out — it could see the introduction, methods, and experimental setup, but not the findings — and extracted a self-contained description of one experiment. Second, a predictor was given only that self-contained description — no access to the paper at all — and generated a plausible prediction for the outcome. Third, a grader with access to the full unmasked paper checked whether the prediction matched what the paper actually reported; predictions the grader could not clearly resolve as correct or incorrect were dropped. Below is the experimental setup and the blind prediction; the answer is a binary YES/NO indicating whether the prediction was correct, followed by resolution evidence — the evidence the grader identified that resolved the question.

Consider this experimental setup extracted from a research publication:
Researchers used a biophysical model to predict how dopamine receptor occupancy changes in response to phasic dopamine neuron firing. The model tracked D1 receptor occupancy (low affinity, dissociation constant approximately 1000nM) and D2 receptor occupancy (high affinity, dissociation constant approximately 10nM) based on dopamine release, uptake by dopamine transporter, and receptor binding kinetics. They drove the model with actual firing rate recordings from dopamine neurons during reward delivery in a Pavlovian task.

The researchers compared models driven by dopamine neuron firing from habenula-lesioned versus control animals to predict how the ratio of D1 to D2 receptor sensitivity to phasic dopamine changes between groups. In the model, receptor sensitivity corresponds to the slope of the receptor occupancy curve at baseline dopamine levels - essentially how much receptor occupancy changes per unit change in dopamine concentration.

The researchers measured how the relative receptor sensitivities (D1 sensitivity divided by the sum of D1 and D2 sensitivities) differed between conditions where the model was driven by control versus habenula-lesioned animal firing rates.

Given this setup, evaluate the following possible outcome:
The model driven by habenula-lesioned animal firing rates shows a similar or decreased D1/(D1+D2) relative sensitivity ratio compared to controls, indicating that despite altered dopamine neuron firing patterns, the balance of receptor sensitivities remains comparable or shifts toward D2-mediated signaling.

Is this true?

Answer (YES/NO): NO